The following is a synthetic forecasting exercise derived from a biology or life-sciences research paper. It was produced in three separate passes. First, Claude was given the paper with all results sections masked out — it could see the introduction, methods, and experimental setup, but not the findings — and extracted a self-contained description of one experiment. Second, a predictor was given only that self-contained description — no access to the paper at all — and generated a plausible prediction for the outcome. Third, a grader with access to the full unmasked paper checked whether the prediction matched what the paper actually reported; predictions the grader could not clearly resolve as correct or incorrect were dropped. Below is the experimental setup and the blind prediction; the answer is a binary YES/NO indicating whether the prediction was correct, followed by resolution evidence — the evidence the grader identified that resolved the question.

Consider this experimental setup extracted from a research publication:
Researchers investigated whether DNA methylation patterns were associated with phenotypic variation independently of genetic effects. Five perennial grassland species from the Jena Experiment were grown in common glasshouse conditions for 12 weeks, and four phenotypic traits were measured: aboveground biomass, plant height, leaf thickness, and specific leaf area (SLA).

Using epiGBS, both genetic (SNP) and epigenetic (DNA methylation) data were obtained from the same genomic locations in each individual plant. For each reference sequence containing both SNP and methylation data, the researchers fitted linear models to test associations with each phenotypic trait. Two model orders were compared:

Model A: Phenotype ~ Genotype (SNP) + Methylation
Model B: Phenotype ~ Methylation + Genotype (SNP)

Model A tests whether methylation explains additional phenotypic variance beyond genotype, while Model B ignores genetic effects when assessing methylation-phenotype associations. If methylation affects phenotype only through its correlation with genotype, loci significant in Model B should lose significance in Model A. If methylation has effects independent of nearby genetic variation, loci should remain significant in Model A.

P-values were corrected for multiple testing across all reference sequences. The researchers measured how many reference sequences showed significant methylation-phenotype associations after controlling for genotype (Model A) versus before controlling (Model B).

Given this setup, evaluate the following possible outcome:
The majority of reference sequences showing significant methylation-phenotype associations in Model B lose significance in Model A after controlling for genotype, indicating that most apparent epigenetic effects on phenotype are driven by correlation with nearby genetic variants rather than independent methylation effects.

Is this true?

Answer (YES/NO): YES